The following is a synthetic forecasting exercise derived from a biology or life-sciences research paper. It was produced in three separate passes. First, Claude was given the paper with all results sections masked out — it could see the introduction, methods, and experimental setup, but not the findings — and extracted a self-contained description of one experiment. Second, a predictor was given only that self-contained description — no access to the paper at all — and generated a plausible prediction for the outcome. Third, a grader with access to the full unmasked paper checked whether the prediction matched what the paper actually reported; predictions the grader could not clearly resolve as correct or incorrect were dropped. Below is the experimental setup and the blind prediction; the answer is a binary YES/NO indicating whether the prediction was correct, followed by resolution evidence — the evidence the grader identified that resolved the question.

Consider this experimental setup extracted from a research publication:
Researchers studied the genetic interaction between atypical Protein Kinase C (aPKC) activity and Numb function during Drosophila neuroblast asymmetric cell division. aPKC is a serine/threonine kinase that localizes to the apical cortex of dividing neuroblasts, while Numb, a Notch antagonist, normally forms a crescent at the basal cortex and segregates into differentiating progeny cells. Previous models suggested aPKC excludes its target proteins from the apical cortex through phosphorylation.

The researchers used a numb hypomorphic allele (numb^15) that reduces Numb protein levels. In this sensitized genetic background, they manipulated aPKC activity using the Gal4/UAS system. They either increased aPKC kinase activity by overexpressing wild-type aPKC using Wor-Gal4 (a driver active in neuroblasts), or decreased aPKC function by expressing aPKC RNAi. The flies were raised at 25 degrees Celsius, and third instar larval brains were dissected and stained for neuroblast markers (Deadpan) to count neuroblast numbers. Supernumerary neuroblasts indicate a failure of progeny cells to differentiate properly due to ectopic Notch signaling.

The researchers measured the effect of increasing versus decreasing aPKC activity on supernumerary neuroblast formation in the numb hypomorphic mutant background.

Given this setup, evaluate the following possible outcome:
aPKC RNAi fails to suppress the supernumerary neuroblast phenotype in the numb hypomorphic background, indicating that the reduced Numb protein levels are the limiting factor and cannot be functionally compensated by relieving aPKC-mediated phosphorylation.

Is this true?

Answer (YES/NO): NO